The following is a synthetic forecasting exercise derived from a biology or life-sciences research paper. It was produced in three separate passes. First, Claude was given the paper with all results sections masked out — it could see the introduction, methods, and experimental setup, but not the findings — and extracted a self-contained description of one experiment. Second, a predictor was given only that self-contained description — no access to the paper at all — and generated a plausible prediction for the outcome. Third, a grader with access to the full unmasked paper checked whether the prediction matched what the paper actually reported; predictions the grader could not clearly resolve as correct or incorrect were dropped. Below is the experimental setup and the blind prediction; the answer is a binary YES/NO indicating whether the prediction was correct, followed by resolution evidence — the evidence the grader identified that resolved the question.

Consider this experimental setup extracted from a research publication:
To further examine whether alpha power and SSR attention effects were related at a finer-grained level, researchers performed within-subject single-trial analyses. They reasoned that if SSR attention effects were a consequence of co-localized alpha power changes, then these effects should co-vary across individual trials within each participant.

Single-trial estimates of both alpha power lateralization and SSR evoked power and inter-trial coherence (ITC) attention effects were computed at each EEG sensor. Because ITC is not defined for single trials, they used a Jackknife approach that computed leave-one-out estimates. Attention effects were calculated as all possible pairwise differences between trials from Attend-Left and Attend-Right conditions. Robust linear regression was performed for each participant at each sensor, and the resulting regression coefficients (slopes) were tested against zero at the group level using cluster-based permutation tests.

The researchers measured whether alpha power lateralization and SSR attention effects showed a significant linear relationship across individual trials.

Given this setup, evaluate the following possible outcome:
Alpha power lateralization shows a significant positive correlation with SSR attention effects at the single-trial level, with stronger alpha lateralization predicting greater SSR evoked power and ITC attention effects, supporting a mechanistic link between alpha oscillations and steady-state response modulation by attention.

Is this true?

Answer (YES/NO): NO